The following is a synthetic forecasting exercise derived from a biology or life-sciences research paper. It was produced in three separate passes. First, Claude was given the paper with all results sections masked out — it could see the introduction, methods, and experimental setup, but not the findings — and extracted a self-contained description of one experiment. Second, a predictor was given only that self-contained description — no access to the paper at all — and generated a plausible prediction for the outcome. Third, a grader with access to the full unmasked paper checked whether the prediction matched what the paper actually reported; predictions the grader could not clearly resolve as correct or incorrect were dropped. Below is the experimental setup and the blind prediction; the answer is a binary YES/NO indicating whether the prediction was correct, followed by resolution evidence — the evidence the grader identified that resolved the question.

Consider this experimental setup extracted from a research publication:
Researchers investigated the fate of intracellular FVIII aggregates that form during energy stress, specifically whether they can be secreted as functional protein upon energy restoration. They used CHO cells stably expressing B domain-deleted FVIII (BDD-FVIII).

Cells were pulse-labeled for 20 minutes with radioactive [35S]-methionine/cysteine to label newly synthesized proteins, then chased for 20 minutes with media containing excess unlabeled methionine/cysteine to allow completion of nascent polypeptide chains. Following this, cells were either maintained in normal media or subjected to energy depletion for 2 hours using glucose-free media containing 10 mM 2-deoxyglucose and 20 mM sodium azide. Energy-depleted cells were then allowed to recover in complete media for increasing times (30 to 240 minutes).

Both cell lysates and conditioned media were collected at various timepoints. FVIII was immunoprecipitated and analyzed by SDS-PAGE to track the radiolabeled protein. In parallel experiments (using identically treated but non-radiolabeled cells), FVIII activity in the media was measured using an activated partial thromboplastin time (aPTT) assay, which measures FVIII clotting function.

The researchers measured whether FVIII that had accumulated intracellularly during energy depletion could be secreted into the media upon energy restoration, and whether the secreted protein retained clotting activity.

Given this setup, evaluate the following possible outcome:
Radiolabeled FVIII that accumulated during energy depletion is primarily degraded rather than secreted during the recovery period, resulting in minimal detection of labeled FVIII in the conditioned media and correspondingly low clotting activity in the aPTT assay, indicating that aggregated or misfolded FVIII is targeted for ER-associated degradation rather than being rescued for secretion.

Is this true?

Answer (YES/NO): NO